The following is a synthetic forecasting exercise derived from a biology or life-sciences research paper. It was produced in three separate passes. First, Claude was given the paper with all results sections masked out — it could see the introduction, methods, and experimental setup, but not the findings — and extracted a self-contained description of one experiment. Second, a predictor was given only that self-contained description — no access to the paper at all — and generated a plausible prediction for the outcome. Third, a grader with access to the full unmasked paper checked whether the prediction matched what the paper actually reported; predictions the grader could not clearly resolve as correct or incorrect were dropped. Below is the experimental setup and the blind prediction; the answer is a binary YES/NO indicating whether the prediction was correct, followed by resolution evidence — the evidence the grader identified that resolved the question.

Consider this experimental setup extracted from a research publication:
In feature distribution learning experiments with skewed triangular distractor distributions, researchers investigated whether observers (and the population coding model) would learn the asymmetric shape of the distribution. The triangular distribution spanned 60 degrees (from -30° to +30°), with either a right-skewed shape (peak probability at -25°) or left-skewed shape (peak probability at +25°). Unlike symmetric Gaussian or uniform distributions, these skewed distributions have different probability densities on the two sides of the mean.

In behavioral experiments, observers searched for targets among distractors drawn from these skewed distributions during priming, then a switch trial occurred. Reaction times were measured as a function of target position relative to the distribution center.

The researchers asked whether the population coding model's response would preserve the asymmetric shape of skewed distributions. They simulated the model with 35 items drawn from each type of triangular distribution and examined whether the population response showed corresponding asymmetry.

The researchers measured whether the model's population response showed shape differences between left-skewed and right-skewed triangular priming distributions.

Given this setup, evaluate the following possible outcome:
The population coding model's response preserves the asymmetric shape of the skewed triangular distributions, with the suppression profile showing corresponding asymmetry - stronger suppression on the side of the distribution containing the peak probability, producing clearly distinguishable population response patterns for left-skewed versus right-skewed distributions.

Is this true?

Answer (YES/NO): NO